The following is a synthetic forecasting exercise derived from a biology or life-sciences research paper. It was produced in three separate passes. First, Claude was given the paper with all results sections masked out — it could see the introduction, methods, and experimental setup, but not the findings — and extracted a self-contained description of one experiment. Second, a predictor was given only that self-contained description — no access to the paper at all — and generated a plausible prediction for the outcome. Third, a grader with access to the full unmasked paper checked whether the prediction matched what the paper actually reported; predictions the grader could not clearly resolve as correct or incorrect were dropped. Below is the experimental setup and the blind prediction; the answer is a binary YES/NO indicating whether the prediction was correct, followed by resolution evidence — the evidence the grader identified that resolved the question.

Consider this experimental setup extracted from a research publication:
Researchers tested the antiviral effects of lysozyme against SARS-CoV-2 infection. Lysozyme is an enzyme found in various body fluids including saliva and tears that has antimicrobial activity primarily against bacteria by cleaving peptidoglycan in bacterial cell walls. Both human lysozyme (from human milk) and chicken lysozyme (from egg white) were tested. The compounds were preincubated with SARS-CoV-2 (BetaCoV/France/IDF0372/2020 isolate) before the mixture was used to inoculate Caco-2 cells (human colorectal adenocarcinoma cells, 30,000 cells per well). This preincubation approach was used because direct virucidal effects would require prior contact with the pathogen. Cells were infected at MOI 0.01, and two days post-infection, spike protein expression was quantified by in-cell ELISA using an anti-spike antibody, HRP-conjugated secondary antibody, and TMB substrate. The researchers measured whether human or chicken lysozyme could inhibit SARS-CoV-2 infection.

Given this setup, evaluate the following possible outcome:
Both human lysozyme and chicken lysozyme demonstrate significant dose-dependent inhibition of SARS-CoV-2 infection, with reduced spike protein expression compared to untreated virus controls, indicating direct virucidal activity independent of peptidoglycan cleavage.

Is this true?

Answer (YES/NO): NO